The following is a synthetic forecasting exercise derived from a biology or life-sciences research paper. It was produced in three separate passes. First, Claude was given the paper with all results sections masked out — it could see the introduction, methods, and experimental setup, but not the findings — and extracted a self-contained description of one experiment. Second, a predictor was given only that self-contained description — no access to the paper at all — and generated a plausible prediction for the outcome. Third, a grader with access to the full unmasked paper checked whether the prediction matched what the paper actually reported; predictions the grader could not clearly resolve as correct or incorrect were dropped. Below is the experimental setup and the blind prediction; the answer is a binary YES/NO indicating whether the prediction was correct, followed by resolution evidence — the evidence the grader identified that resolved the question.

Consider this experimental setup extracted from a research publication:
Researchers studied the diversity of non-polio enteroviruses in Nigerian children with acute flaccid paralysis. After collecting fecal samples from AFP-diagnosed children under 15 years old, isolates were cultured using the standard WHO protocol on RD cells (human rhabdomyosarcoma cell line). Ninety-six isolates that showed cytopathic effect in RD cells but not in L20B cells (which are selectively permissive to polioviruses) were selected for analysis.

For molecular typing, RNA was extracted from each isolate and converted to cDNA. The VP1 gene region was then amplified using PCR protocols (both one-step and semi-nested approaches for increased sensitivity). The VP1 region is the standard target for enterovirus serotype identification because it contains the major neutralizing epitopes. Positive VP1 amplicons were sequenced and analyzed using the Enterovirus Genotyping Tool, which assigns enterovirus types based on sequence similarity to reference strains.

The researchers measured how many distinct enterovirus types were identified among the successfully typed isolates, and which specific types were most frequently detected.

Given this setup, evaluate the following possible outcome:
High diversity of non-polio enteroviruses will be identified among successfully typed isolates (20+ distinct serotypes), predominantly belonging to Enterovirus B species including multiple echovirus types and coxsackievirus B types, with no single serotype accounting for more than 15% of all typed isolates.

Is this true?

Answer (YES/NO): YES